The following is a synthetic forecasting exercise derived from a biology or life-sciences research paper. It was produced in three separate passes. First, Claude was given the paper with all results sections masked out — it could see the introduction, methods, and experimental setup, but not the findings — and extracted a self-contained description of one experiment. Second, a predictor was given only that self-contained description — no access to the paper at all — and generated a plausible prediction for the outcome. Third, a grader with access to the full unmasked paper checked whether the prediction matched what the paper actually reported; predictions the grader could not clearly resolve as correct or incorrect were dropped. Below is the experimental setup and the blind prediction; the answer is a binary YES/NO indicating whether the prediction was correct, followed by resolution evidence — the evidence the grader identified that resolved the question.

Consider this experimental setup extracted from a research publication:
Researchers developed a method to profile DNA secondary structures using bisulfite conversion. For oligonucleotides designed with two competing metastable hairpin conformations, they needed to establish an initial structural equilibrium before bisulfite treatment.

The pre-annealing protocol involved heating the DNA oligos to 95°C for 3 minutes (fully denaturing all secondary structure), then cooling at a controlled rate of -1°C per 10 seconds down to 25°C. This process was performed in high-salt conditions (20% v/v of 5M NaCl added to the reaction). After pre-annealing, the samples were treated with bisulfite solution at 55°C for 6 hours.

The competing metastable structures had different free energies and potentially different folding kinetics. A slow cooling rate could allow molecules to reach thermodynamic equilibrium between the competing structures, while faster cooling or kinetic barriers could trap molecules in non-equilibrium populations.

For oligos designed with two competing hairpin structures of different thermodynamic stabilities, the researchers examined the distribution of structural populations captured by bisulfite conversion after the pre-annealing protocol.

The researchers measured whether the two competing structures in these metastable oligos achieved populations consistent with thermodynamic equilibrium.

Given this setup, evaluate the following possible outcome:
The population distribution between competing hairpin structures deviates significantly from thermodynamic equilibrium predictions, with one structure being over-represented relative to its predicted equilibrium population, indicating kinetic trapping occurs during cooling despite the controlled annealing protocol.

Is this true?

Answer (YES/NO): NO